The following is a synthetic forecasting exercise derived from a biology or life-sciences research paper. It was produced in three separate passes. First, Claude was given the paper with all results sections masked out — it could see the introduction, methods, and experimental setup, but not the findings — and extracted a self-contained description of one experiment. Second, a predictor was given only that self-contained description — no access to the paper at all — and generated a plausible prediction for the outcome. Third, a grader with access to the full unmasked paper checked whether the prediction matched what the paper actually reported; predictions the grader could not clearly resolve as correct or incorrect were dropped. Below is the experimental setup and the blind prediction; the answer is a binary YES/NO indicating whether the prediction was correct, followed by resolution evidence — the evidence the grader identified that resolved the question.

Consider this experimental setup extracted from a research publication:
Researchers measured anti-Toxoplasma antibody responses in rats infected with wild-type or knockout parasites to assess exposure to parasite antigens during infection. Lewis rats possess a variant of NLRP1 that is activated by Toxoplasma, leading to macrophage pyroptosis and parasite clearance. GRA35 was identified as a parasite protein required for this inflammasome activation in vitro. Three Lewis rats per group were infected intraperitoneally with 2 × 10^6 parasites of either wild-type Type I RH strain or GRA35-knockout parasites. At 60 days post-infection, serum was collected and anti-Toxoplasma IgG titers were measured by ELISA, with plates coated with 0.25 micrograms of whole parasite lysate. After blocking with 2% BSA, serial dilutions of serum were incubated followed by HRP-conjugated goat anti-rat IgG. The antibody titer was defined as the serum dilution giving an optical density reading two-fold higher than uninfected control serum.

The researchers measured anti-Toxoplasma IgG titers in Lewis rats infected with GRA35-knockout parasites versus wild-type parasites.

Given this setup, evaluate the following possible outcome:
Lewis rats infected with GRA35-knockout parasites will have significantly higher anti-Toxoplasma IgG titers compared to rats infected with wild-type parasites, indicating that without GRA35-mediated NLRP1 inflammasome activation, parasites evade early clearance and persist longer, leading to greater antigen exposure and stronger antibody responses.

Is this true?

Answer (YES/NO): YES